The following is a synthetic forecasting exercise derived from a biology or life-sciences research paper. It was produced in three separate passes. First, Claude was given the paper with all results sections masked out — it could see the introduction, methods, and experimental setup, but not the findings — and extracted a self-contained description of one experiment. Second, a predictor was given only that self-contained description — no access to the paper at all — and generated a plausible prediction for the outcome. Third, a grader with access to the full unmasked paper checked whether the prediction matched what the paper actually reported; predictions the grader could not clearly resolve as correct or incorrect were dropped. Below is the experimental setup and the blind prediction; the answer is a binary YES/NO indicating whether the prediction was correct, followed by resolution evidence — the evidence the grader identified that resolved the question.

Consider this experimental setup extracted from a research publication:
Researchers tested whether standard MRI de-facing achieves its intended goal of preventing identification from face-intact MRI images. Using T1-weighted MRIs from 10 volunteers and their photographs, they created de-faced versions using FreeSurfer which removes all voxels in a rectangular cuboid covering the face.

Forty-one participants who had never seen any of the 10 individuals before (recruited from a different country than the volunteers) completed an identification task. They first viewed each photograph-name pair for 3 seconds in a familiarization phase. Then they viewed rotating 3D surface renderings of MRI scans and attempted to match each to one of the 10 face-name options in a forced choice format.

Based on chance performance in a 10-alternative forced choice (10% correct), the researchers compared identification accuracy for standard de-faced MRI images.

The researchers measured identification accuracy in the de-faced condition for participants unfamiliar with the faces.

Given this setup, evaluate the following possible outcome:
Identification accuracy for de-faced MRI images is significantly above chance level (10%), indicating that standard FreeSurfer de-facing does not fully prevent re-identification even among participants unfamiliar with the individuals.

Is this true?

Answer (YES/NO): YES